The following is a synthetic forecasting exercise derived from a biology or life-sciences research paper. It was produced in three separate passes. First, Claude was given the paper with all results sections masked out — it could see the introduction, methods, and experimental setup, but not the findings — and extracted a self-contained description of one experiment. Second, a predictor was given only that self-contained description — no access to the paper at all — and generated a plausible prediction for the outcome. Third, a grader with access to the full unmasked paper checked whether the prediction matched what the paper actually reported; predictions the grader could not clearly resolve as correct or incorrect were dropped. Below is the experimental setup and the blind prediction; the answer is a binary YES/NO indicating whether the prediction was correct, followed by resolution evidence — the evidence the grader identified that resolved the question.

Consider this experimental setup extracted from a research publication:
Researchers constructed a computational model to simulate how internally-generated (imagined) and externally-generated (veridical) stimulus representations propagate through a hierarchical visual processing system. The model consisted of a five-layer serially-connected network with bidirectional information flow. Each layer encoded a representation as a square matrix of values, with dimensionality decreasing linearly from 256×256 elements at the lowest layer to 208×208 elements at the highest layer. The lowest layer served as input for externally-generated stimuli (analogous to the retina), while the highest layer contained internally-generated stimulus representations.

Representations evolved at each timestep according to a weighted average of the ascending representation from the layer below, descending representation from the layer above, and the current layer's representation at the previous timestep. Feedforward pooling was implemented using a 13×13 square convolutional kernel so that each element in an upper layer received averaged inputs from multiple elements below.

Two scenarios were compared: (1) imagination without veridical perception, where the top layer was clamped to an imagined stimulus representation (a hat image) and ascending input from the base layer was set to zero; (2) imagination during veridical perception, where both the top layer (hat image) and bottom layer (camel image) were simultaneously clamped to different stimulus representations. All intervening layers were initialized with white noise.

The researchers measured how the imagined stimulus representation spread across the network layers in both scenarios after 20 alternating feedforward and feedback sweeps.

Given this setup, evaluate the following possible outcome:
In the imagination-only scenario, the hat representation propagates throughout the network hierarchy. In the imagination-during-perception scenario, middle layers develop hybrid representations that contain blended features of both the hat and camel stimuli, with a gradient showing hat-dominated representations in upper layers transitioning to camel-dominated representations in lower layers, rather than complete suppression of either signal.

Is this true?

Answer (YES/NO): YES